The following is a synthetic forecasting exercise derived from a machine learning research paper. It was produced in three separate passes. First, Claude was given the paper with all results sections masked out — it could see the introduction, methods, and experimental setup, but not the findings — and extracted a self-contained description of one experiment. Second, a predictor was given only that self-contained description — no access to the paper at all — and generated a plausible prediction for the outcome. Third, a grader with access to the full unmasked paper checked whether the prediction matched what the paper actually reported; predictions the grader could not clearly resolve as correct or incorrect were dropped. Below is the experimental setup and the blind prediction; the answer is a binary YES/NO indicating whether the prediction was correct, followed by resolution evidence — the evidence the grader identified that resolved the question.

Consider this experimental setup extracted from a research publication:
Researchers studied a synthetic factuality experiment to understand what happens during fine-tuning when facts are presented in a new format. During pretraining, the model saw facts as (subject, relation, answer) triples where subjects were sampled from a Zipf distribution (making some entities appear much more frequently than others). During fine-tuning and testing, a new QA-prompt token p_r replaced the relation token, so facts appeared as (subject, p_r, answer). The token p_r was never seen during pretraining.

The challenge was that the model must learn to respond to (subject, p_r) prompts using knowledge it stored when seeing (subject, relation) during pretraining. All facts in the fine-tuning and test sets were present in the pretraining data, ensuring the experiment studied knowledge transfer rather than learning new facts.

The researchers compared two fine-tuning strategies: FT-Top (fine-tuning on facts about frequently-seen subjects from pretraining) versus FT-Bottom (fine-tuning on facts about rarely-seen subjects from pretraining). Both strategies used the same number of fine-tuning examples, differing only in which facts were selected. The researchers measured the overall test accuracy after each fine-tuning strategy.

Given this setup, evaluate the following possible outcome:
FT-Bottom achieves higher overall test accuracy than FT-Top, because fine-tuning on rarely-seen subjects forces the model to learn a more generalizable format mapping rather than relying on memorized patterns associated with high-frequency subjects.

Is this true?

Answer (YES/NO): NO